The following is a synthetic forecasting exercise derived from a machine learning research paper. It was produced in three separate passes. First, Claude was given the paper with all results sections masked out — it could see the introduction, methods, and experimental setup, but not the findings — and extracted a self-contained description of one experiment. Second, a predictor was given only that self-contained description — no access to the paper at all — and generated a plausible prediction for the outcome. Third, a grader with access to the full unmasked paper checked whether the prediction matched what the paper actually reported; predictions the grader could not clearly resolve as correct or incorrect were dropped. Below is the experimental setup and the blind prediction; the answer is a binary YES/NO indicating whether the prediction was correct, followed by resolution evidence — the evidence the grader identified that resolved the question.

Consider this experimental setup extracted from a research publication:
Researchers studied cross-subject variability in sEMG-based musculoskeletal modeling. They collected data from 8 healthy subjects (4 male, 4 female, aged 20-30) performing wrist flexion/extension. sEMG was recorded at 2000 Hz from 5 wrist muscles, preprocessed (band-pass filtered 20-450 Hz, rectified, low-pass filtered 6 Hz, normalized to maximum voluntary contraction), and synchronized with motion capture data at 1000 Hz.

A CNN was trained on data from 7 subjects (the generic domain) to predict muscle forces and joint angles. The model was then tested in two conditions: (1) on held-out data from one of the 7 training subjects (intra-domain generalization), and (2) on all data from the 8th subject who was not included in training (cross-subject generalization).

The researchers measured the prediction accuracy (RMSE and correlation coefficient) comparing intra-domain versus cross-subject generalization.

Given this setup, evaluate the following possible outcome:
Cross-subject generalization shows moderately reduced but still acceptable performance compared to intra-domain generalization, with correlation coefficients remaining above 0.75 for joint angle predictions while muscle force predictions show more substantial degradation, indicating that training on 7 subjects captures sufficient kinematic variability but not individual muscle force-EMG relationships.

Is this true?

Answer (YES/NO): NO